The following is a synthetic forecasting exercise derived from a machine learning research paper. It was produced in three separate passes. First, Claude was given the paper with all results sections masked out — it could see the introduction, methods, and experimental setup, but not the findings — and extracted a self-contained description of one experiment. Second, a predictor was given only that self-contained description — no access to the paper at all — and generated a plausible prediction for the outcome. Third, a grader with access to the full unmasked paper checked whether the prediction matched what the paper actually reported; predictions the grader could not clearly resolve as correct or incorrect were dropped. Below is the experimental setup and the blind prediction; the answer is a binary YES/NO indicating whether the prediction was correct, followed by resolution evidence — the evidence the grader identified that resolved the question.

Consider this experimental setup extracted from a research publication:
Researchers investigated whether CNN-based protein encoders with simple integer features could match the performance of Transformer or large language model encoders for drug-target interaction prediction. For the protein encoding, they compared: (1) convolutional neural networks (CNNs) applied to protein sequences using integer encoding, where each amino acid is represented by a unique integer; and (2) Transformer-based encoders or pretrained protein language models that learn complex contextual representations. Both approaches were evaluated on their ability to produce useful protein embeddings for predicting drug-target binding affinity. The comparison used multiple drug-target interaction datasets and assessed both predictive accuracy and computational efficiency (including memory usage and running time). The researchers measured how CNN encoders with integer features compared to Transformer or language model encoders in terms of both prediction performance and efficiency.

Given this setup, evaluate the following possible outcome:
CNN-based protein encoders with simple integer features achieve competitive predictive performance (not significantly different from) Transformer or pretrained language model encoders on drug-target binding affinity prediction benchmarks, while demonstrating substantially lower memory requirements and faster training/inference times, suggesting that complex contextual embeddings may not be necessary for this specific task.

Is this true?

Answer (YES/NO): YES